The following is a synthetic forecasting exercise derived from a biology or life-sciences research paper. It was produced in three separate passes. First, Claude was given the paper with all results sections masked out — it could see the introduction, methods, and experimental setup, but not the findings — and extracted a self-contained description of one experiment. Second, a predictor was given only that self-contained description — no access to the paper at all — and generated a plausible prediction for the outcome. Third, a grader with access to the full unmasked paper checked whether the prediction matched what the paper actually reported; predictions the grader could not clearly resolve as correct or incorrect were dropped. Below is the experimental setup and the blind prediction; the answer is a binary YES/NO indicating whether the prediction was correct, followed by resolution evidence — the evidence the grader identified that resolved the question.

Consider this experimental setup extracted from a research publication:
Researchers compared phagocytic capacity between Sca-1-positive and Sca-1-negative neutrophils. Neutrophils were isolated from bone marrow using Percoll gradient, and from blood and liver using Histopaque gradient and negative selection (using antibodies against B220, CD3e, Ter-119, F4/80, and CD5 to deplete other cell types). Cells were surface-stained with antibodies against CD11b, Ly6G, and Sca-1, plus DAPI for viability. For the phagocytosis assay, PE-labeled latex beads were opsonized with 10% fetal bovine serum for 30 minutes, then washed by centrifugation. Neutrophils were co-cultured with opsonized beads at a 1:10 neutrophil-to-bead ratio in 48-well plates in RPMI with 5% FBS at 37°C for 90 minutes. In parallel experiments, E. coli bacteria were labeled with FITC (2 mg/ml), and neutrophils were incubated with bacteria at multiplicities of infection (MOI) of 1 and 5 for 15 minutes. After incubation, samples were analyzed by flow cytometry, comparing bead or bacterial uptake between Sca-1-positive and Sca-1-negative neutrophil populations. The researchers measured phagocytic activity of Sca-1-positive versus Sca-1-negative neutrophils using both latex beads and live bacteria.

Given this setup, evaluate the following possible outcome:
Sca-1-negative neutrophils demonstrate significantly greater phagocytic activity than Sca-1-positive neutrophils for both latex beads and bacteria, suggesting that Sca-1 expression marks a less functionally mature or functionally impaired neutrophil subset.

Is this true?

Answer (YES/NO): NO